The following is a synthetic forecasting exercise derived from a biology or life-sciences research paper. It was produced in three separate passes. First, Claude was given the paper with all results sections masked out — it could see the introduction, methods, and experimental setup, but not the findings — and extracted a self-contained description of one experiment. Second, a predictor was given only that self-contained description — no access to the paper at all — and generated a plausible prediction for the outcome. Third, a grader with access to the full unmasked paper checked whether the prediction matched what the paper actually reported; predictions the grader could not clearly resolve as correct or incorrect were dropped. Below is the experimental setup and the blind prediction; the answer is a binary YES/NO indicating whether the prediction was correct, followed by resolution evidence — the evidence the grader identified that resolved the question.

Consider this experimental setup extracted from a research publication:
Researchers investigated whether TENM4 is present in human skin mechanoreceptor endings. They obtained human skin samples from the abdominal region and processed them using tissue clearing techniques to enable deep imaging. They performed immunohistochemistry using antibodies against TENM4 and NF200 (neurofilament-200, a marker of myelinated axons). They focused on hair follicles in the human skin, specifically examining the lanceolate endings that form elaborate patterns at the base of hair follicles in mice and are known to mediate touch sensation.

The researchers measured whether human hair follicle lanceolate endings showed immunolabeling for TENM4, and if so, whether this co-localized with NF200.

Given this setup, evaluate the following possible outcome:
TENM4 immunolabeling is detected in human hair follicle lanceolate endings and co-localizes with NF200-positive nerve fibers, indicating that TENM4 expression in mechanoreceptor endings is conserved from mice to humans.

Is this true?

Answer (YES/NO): YES